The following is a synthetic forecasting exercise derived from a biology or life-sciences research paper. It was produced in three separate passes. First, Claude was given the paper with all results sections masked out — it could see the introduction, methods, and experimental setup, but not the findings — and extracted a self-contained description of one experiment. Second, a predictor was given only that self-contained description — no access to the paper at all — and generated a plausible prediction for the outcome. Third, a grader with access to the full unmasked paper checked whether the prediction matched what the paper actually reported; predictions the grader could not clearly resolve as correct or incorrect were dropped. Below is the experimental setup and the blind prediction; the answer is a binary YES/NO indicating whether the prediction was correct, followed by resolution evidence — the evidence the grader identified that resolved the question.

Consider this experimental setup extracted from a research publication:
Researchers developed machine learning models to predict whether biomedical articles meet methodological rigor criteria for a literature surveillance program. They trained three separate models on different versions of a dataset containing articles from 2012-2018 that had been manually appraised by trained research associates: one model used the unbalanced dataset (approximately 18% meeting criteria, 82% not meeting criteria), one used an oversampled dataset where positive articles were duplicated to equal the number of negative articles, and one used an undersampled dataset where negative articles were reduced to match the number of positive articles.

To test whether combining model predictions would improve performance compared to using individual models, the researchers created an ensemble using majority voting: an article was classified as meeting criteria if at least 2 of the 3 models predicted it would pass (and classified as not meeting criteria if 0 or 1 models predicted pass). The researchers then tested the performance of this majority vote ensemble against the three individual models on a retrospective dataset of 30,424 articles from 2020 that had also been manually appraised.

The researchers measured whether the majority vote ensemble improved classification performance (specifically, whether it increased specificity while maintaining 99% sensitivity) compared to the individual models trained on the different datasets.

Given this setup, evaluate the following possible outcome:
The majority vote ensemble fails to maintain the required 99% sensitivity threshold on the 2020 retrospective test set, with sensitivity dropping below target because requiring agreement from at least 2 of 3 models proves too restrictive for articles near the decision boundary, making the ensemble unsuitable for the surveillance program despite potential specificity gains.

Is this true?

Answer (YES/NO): NO